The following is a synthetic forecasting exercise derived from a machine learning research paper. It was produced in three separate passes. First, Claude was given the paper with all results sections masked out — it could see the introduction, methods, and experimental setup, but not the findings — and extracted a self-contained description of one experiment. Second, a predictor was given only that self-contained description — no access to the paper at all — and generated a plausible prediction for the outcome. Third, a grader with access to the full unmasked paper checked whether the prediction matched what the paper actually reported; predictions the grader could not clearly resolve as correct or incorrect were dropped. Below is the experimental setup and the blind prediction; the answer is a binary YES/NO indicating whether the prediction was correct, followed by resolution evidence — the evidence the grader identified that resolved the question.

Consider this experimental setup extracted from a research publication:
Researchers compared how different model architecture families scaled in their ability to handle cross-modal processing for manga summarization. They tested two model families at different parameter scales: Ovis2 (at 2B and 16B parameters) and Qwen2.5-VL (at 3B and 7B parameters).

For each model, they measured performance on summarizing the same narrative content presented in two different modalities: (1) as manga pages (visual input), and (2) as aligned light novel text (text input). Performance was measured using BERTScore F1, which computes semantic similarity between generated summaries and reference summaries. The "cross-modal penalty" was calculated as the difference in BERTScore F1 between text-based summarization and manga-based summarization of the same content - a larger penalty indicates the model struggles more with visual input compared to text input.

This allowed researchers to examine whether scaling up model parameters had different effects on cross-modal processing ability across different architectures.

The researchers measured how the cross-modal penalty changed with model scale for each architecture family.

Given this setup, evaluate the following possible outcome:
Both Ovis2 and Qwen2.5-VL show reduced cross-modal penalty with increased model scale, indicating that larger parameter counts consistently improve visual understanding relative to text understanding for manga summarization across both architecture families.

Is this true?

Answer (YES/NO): NO